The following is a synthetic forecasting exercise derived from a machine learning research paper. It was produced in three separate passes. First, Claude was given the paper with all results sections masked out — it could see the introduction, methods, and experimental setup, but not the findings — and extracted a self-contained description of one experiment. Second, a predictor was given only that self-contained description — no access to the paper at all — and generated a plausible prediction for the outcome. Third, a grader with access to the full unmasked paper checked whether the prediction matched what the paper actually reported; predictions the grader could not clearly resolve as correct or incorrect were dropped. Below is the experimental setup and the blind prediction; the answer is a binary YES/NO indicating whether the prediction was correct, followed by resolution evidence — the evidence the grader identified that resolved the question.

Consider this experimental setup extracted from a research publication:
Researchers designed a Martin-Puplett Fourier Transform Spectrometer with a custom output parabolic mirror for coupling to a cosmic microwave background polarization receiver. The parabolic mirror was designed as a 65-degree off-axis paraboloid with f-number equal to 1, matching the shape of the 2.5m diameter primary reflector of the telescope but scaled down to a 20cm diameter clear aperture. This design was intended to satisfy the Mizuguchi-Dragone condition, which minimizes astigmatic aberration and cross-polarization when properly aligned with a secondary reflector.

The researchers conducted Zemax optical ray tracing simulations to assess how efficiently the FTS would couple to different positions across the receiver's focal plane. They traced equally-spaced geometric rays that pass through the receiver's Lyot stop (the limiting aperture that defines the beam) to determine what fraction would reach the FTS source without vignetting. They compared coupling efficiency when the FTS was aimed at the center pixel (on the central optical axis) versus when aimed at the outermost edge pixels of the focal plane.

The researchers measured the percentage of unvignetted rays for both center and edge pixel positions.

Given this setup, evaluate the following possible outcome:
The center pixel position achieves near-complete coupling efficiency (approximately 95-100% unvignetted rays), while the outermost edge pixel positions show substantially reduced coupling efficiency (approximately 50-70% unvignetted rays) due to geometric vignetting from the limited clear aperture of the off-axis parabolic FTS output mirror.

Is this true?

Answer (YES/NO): NO